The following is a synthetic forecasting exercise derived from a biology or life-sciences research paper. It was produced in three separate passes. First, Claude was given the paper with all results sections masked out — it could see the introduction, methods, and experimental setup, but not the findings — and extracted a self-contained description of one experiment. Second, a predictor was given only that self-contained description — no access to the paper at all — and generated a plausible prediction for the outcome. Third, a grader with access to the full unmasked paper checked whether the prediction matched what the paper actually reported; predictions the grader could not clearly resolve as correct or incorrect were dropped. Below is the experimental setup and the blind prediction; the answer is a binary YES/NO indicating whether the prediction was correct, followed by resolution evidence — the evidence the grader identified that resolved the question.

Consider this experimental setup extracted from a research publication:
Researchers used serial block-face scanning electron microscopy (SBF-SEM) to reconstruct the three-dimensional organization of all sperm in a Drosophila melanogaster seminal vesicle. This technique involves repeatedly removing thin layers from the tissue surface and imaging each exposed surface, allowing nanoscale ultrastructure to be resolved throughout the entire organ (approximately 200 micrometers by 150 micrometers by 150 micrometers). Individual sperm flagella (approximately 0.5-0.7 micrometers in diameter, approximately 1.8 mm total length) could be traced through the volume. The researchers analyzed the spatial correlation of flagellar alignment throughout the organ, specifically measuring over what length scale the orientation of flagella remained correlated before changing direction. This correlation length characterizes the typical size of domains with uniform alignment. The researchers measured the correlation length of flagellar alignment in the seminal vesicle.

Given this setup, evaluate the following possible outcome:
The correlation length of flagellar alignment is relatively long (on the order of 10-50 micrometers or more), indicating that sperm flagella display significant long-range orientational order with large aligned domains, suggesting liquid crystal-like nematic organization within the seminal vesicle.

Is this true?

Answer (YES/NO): YES